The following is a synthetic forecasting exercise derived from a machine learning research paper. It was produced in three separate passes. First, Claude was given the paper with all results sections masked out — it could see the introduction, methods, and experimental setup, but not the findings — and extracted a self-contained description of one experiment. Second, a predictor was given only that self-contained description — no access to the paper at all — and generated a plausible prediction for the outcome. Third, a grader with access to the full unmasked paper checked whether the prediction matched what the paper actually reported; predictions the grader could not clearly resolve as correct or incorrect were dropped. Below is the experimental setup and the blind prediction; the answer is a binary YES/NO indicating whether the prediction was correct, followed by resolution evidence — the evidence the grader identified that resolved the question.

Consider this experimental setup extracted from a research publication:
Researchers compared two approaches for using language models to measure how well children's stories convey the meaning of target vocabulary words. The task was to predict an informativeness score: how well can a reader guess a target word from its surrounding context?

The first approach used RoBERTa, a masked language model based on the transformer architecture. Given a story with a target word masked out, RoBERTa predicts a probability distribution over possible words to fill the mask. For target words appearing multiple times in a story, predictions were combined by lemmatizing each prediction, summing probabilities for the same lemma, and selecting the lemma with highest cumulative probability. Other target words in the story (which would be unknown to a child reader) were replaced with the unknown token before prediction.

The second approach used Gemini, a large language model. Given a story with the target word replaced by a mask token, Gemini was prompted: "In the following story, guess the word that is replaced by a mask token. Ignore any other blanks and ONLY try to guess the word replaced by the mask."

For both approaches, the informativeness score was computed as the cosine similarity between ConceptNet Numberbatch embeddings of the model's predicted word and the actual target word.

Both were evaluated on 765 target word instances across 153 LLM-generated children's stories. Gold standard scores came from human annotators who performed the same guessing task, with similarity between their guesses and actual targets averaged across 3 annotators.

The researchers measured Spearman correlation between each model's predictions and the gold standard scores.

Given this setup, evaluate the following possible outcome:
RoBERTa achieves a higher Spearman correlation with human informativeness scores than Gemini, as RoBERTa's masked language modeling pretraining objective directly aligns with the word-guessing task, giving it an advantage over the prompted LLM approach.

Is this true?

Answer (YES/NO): NO